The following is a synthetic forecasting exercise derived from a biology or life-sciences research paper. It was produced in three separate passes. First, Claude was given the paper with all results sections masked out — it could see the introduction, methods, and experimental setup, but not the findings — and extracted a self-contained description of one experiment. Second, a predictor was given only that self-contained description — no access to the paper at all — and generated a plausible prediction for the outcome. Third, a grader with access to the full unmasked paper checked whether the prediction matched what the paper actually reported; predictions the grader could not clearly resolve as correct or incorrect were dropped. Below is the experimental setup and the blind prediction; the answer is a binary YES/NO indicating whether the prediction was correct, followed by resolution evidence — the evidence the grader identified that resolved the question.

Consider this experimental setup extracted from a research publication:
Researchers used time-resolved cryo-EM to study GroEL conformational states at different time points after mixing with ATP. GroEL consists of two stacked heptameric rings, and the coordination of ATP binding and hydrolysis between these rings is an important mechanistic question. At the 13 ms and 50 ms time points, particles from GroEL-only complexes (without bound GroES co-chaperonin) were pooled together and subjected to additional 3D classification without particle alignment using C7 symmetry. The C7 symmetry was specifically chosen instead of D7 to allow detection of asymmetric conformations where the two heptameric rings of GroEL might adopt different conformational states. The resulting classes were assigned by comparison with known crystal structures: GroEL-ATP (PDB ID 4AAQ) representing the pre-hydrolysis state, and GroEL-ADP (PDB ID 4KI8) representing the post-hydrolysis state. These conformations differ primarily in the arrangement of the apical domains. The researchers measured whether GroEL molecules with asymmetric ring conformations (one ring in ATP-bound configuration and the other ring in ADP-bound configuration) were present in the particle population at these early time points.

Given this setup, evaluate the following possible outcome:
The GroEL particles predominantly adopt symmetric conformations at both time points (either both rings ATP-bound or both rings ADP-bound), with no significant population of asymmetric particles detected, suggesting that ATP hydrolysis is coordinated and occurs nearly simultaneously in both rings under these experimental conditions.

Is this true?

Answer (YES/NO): NO